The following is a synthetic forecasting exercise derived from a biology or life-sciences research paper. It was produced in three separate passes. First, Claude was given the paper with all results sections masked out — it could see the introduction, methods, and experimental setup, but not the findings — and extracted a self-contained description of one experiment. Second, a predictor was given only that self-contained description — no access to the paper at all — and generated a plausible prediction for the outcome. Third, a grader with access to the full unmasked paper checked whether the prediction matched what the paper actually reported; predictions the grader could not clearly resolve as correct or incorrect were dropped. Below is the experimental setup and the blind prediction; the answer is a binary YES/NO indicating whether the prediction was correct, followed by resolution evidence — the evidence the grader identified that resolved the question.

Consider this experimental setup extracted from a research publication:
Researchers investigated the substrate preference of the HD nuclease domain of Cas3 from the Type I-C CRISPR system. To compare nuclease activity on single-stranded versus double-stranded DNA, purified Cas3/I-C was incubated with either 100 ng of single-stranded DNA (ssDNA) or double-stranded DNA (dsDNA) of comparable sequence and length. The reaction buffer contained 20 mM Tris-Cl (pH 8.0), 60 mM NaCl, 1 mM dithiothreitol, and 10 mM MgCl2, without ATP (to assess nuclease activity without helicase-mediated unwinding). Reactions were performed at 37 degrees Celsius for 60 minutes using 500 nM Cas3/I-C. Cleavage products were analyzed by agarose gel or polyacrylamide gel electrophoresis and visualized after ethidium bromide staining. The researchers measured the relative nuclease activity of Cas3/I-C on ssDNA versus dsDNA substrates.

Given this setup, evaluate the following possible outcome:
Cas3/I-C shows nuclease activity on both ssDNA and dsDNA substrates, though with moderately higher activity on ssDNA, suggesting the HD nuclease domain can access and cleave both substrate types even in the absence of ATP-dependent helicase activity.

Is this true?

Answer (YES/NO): NO